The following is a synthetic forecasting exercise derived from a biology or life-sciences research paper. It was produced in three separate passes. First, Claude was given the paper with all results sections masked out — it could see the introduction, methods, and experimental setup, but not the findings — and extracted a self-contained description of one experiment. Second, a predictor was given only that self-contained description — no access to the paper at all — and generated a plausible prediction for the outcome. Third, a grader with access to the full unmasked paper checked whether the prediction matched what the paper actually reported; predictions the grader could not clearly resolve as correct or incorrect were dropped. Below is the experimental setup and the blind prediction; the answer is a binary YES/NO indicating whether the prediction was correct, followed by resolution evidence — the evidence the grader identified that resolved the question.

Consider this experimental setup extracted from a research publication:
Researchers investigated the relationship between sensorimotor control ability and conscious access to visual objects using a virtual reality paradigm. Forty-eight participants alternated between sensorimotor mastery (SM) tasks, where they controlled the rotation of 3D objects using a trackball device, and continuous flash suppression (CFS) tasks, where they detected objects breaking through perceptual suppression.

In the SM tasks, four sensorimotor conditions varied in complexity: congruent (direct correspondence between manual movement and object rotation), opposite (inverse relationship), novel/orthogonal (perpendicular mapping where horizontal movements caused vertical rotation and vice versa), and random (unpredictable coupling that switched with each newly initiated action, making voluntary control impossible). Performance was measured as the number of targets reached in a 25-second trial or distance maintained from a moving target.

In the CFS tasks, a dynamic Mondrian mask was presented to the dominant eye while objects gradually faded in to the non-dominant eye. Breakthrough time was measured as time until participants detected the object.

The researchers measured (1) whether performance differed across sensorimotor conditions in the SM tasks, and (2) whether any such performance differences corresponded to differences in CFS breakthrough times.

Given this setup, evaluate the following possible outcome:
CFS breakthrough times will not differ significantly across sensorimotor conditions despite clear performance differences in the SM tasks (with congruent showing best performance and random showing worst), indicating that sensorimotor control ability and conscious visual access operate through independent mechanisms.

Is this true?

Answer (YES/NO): YES